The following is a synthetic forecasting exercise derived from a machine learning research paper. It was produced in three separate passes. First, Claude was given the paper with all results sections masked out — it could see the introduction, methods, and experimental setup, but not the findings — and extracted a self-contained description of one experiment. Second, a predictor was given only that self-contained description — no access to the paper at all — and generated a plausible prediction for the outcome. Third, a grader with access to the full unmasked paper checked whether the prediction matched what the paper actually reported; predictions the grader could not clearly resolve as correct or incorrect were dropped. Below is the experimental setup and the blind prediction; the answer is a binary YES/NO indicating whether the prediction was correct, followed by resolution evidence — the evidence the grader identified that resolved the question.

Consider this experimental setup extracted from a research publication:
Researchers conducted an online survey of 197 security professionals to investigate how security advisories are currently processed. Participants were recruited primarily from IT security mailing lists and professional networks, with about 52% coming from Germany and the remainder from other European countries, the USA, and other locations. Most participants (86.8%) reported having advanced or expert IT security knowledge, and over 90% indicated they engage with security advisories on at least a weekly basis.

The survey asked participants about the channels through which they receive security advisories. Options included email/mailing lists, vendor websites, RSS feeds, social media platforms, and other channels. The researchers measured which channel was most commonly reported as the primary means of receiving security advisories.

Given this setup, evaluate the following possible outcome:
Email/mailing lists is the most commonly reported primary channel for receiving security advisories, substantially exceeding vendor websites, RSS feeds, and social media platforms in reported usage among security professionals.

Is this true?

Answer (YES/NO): NO